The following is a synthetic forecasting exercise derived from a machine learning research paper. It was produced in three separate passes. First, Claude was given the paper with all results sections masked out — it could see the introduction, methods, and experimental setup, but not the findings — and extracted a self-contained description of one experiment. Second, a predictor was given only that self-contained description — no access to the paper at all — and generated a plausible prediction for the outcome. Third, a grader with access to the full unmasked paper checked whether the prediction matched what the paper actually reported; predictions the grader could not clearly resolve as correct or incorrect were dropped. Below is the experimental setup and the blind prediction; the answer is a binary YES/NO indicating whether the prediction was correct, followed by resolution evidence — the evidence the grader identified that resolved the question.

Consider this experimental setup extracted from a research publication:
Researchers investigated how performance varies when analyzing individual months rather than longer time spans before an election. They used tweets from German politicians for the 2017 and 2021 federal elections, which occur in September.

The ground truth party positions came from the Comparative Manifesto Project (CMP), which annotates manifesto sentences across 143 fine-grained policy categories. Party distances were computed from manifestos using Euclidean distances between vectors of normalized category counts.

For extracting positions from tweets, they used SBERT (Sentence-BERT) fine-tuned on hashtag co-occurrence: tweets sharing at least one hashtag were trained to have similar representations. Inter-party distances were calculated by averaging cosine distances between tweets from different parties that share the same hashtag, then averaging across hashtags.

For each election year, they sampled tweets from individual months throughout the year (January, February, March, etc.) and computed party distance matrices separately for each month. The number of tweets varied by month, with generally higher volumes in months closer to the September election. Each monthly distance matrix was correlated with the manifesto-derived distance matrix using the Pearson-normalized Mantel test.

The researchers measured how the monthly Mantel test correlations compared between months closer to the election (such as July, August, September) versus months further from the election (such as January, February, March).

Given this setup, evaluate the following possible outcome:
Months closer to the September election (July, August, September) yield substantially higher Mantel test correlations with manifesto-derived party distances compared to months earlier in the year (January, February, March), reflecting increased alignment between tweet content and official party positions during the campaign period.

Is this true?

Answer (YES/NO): NO